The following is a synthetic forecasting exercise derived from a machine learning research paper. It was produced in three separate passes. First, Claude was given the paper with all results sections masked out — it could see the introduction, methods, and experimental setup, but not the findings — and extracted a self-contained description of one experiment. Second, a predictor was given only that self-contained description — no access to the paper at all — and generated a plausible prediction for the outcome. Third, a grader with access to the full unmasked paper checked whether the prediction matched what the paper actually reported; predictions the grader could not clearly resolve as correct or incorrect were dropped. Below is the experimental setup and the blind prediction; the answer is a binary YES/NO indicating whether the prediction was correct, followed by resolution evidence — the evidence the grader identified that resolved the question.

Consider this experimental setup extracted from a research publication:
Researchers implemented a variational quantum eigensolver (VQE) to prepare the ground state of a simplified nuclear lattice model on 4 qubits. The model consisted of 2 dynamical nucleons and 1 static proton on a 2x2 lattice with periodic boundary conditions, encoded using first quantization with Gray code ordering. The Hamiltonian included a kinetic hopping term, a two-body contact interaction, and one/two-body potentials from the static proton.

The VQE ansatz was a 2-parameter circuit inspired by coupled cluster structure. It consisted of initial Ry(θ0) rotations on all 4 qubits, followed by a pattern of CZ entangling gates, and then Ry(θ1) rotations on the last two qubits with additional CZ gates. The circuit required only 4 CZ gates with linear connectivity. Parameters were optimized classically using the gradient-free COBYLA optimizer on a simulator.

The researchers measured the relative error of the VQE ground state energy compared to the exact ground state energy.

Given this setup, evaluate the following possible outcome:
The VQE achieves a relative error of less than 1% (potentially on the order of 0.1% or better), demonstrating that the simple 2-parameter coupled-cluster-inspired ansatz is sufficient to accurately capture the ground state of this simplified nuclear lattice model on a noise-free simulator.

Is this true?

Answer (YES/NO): NO